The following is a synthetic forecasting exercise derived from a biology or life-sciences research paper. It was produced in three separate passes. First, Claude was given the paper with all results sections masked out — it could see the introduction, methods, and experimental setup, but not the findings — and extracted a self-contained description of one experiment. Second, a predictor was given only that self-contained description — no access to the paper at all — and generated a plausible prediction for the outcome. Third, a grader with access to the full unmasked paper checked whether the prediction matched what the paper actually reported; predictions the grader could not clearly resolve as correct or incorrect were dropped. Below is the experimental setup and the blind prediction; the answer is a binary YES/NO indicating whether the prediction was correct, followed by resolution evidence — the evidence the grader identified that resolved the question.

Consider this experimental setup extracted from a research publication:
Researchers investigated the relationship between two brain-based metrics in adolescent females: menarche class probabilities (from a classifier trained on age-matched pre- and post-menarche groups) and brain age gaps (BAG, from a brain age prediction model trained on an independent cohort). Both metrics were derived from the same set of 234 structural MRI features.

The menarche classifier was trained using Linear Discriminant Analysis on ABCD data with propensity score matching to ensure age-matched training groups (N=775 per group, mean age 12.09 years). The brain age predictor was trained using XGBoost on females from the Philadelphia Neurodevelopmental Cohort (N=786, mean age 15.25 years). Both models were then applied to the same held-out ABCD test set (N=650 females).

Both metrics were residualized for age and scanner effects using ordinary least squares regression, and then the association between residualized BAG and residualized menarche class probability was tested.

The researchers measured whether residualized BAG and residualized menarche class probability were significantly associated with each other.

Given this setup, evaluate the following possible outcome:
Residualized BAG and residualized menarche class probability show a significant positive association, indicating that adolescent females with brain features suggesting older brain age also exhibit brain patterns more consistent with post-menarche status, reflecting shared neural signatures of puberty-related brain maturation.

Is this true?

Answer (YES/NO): YES